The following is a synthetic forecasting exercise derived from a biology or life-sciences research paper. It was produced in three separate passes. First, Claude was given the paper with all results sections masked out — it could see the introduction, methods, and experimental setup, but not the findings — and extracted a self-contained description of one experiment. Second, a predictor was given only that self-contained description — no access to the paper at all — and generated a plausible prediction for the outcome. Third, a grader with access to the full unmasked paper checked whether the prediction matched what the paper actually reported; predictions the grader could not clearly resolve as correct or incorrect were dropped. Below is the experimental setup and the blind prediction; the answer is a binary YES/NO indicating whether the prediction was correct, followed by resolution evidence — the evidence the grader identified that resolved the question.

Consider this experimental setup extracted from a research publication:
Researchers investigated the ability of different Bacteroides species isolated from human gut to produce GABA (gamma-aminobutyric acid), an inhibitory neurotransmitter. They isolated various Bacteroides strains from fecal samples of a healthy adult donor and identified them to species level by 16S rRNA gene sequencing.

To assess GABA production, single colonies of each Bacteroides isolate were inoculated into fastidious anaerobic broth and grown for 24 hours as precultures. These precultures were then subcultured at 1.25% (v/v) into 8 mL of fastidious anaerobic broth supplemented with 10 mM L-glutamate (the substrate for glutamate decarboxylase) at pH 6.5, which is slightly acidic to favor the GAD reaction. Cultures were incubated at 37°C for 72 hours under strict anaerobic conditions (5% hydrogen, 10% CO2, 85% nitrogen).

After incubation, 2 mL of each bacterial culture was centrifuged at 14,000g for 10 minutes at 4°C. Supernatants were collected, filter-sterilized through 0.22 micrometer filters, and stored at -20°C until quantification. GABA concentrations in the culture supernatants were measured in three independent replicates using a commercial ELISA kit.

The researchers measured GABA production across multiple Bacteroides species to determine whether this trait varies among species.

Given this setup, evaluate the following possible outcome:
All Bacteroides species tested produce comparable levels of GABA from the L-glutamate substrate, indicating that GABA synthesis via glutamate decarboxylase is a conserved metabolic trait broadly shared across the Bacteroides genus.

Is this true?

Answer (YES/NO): NO